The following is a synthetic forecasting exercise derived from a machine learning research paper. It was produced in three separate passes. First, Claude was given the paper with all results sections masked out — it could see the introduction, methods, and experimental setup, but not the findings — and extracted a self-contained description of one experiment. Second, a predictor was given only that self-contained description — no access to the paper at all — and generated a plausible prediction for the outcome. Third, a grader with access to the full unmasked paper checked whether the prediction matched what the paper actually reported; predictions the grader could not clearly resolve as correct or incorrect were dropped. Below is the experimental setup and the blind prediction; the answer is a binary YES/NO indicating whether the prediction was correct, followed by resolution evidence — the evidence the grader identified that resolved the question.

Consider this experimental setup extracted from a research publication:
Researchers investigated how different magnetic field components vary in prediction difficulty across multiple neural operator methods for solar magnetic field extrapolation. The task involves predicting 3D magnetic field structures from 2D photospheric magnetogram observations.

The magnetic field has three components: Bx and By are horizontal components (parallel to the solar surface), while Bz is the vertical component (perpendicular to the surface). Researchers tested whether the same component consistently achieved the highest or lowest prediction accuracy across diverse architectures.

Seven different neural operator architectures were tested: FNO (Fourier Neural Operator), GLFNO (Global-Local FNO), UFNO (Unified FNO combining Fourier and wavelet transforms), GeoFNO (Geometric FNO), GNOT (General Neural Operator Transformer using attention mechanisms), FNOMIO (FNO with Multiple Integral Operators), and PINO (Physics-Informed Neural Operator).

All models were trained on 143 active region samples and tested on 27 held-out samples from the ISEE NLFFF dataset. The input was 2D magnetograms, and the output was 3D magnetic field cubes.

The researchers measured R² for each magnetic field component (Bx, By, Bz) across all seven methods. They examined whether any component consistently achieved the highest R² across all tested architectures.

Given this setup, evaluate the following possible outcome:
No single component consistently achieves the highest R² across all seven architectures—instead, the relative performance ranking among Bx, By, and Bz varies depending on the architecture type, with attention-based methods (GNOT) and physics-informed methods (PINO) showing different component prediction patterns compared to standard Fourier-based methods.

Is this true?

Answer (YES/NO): NO